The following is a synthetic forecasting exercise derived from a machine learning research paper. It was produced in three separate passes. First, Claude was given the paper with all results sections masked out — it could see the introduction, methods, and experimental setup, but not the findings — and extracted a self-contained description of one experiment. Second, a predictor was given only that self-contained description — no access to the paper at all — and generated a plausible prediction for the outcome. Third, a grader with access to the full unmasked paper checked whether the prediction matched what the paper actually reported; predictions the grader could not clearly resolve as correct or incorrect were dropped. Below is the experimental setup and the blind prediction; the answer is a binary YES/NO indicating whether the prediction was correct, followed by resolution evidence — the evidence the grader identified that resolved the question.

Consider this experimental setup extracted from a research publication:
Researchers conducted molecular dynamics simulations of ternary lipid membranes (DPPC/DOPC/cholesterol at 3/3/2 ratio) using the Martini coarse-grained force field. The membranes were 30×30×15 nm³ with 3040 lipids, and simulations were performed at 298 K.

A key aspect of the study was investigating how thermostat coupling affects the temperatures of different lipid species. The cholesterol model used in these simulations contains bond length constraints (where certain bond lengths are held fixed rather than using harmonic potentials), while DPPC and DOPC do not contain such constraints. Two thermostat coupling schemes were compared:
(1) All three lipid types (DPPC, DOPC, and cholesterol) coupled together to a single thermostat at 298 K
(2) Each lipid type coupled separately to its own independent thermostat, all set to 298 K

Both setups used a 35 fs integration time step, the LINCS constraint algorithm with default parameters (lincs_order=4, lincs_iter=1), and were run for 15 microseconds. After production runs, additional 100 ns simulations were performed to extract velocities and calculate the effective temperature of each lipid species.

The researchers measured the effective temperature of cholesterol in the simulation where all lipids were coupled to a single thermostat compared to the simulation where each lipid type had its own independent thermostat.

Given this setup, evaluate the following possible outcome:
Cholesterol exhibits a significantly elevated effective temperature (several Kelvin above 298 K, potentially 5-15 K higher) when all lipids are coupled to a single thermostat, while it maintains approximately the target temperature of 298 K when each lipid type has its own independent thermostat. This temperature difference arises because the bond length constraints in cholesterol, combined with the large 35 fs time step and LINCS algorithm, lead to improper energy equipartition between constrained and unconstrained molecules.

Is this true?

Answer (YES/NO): NO